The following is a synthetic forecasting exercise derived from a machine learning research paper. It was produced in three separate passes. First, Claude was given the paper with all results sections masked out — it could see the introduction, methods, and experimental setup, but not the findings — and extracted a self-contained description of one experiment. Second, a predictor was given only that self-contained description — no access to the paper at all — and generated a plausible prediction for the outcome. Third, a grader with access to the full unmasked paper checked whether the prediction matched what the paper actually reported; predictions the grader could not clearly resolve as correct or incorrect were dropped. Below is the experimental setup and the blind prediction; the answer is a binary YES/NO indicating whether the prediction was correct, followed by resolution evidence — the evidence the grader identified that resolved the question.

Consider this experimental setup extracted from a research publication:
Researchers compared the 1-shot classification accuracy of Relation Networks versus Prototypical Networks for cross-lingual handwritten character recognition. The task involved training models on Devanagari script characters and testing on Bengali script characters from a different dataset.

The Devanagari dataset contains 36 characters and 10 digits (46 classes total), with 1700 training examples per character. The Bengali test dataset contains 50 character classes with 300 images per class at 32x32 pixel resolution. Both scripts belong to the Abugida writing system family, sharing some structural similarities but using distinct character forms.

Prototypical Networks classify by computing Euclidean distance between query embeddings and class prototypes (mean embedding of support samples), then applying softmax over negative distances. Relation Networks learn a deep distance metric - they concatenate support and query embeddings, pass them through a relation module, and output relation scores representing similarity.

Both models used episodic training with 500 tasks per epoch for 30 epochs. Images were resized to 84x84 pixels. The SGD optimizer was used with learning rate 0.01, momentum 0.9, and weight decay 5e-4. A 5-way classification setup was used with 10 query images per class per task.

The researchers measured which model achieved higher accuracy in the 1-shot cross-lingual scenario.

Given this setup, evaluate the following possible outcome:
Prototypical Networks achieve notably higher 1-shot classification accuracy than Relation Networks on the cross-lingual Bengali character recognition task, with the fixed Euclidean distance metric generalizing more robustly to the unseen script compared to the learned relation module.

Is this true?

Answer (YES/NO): NO